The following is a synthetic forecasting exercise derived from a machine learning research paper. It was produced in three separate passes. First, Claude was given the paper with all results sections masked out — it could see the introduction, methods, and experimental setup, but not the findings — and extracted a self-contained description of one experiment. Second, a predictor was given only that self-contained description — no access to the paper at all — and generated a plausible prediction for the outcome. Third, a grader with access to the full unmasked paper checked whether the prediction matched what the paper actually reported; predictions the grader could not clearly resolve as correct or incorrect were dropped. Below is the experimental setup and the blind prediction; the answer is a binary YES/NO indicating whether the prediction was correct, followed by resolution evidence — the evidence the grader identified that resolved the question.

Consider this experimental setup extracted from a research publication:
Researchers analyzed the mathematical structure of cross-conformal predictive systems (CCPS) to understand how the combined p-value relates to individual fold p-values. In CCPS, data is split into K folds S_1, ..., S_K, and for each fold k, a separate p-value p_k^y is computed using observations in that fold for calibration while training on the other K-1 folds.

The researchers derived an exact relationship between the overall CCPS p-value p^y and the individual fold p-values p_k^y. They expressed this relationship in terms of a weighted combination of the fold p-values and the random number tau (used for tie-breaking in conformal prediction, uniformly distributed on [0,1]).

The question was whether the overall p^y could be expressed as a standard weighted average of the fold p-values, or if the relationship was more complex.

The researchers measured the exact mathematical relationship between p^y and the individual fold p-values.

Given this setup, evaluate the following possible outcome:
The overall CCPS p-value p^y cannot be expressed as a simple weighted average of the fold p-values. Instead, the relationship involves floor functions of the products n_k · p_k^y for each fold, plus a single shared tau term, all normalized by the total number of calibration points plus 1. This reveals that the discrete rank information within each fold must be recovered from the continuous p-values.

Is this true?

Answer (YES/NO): NO